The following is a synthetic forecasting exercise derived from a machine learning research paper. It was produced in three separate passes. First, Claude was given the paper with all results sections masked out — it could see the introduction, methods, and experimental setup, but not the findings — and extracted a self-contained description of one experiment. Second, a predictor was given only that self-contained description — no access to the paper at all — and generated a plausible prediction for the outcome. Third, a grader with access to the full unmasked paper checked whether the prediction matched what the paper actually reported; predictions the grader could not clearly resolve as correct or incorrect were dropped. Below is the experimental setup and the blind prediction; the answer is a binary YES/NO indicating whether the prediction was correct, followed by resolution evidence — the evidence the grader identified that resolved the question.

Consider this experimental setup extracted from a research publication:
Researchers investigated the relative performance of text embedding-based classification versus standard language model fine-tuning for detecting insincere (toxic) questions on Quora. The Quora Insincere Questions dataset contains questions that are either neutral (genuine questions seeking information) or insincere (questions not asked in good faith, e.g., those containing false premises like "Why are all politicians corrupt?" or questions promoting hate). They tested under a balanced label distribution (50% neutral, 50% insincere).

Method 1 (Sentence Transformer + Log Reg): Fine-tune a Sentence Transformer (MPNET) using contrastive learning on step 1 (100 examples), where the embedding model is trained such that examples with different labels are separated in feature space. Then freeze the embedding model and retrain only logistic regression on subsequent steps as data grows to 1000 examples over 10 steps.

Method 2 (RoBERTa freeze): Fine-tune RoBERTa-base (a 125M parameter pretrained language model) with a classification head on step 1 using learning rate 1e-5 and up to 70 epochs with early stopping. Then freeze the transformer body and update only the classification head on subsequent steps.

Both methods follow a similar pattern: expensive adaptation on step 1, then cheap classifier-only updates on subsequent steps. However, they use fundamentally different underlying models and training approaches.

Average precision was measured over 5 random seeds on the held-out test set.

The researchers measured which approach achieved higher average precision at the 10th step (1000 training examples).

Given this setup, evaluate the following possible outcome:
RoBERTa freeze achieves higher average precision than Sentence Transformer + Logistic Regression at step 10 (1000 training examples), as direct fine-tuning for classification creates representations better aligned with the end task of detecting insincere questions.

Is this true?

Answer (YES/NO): NO